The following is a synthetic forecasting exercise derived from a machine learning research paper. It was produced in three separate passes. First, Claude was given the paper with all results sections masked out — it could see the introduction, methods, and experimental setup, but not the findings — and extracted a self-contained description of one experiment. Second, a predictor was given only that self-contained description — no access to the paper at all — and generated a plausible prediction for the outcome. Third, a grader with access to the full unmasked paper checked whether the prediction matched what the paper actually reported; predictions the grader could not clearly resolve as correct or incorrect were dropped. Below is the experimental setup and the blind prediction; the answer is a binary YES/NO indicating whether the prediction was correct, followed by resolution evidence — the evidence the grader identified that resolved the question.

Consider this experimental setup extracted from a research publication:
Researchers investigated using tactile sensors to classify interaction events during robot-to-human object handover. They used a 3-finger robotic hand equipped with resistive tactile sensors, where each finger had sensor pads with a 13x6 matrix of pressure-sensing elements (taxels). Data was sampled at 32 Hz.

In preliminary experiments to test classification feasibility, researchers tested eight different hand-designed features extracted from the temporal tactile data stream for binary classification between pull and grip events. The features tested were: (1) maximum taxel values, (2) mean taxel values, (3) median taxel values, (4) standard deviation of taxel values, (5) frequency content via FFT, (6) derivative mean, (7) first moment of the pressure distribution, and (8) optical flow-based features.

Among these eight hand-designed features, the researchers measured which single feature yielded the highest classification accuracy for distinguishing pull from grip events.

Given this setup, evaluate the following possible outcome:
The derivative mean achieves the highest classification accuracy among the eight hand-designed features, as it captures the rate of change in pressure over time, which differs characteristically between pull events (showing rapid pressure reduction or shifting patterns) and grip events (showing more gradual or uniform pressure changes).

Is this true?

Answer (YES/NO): NO